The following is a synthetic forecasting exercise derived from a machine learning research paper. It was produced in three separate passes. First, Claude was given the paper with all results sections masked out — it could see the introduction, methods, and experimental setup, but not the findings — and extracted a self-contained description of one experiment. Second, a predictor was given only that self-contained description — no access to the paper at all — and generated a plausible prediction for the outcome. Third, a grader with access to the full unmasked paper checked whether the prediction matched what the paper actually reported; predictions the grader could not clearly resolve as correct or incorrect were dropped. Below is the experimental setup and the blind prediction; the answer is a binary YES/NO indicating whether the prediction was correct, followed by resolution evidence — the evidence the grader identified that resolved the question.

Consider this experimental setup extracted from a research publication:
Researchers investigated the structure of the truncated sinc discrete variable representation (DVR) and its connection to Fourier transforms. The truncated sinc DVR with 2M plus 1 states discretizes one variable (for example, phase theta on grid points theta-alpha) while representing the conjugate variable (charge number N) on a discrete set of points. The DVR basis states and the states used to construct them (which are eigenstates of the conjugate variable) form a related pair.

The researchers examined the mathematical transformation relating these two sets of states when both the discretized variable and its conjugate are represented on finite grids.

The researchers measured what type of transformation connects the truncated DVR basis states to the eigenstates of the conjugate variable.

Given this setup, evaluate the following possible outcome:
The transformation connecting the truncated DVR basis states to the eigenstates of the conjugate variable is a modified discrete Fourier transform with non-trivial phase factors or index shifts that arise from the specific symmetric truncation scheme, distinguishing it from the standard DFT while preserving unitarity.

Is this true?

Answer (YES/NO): NO